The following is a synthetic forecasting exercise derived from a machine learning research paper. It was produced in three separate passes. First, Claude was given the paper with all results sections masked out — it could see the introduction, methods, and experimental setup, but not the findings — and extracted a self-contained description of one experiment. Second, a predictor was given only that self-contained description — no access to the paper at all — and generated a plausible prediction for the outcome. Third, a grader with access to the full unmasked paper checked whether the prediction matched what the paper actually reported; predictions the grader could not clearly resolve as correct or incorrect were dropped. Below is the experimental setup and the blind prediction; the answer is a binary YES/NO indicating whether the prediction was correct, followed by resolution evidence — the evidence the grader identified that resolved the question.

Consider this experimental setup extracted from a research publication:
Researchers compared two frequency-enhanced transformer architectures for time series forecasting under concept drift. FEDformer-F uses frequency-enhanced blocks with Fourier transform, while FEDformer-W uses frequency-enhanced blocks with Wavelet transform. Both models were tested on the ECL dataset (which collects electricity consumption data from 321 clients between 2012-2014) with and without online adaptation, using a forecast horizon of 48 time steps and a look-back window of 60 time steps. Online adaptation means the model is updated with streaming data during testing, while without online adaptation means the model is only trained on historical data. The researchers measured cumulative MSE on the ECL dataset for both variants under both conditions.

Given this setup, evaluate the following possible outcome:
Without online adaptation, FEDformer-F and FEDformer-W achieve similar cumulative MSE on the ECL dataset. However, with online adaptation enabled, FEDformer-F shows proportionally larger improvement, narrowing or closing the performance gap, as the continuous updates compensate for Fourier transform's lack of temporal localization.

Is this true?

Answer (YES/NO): NO